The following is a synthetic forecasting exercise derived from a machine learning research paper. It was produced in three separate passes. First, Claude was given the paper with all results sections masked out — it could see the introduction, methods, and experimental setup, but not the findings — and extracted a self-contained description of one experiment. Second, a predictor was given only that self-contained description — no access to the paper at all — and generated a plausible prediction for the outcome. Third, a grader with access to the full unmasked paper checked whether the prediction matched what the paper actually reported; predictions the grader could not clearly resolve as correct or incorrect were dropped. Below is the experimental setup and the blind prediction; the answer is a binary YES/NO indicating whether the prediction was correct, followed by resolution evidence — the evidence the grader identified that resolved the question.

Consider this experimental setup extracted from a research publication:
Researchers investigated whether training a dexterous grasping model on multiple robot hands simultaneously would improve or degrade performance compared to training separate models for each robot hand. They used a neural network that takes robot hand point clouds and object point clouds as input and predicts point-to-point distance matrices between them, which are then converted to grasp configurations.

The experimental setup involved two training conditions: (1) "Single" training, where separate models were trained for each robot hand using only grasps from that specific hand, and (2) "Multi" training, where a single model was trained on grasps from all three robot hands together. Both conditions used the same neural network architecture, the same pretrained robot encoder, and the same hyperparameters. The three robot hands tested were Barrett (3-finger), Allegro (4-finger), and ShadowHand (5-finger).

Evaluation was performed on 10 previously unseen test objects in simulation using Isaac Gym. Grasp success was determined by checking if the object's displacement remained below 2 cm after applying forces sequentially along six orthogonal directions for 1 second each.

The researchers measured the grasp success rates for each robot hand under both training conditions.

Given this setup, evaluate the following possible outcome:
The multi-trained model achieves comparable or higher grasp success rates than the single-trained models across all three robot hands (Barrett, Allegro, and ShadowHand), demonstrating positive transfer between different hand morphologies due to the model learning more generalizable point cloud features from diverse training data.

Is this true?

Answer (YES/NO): YES